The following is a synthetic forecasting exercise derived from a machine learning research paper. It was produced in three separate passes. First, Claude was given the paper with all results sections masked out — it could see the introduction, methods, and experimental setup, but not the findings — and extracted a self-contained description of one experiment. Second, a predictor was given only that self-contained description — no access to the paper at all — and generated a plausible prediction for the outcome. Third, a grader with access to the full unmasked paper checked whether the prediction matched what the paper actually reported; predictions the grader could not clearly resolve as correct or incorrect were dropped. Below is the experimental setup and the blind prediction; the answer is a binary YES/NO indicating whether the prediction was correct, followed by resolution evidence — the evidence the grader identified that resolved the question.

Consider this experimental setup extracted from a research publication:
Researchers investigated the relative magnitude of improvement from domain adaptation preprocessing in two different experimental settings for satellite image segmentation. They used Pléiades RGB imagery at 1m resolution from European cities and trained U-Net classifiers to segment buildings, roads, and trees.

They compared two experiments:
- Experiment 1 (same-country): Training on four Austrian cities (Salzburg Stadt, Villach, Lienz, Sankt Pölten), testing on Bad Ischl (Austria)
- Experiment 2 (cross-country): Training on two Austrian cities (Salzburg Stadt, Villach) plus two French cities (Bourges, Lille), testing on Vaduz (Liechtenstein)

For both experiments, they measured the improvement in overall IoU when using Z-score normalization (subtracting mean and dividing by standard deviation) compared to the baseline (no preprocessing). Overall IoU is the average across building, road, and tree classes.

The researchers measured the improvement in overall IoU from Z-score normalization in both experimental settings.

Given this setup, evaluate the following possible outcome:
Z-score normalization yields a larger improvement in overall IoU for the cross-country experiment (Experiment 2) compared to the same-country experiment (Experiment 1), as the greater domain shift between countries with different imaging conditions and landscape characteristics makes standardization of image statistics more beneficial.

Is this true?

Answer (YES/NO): NO